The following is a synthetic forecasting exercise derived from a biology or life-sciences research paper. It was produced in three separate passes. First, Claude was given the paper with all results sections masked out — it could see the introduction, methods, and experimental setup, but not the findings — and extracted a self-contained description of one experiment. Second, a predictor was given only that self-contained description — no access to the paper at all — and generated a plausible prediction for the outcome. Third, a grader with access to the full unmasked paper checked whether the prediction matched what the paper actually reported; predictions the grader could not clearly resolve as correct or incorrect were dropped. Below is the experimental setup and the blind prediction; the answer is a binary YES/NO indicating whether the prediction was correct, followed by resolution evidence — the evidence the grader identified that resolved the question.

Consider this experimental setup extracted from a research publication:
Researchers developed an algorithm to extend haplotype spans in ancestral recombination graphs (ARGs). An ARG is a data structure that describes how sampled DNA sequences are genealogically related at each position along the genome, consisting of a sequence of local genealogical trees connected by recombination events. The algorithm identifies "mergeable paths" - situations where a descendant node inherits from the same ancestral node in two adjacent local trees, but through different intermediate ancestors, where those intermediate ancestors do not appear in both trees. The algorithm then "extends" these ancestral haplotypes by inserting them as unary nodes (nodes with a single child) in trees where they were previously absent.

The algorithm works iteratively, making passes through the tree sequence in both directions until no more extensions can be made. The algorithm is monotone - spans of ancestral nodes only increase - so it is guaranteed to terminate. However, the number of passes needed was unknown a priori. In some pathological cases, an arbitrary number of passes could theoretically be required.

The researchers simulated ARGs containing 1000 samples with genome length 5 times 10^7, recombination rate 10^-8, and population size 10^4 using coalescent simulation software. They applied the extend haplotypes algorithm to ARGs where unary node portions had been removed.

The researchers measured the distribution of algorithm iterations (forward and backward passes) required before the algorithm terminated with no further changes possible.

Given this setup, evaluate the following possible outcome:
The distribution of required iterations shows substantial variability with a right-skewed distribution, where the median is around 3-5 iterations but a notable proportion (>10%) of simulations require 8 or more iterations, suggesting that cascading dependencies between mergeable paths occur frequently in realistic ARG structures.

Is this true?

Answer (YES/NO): NO